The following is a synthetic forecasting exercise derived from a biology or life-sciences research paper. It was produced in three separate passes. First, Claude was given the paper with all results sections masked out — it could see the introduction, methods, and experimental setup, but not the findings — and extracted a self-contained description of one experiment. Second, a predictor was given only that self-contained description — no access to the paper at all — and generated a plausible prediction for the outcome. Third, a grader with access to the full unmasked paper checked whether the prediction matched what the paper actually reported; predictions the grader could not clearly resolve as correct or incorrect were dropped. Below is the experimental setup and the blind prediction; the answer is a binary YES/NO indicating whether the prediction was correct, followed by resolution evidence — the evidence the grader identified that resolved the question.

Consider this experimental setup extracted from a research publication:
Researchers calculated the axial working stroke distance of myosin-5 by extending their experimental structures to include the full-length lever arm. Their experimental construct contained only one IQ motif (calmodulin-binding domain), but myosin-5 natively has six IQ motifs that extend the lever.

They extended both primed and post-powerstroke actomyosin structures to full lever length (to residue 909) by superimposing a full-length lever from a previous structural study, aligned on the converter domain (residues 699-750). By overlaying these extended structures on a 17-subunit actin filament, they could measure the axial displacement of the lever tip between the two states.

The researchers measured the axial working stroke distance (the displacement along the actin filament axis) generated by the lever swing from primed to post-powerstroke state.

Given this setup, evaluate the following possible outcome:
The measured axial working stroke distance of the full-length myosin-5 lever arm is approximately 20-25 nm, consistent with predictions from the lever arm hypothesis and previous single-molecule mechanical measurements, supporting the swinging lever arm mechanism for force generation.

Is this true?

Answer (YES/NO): NO